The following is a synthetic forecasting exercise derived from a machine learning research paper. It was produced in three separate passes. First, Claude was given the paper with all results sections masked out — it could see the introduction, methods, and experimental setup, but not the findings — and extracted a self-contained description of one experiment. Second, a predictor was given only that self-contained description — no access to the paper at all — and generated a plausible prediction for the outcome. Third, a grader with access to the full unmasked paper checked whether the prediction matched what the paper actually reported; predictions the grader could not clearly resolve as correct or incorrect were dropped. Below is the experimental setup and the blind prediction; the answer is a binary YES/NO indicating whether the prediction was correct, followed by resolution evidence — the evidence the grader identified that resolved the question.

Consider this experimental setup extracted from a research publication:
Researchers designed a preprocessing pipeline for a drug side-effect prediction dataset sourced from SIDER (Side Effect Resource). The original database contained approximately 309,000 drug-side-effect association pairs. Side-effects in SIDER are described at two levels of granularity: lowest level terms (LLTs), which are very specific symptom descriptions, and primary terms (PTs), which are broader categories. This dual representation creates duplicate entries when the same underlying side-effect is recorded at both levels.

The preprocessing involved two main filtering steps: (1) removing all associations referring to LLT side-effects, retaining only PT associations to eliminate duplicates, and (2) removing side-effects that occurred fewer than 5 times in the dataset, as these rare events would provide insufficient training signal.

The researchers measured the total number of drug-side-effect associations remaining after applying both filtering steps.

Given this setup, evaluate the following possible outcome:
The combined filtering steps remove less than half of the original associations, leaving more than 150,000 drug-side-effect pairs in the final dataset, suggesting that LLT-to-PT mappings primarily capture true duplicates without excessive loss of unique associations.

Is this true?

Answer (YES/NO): YES